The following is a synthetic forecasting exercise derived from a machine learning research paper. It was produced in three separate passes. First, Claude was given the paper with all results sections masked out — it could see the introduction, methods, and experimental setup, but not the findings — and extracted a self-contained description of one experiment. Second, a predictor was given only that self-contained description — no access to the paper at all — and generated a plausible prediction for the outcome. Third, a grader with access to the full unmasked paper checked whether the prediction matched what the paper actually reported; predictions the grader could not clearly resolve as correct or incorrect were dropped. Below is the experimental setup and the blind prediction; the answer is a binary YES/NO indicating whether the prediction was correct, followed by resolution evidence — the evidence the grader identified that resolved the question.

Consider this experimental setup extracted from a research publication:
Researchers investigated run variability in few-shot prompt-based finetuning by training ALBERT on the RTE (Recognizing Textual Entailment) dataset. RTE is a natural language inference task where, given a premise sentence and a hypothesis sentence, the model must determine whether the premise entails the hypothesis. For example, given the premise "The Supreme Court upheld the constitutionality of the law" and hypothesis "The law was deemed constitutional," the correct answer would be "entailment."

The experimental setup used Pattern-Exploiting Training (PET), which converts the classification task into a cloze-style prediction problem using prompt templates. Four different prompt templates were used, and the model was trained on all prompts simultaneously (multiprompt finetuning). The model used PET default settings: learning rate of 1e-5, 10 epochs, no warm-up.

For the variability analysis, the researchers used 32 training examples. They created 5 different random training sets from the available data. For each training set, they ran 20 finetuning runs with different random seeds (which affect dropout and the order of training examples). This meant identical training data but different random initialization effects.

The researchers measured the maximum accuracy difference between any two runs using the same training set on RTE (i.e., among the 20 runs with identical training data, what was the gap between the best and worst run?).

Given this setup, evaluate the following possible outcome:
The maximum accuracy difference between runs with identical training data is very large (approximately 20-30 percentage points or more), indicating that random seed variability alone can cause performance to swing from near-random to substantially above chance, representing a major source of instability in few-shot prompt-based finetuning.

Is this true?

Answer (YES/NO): YES